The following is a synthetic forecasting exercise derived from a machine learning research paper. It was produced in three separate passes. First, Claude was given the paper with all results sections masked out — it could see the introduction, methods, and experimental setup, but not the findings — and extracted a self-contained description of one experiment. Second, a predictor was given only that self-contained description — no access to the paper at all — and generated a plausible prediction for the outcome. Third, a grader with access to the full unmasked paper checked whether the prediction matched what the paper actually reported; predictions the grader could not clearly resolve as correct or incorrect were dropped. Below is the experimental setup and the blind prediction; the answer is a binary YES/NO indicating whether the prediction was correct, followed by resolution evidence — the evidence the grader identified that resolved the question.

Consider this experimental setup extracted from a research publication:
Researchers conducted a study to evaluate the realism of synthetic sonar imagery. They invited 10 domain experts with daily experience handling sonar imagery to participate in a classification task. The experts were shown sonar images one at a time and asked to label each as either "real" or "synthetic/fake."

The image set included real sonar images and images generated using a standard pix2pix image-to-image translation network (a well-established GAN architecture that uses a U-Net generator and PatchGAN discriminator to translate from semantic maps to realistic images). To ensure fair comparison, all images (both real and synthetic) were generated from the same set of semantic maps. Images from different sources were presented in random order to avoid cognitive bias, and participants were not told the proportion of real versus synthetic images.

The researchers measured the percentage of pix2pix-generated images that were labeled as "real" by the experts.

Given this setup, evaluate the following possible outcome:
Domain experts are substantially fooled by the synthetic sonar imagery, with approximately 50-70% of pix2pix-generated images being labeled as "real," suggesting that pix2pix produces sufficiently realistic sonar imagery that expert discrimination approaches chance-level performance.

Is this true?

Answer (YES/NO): NO